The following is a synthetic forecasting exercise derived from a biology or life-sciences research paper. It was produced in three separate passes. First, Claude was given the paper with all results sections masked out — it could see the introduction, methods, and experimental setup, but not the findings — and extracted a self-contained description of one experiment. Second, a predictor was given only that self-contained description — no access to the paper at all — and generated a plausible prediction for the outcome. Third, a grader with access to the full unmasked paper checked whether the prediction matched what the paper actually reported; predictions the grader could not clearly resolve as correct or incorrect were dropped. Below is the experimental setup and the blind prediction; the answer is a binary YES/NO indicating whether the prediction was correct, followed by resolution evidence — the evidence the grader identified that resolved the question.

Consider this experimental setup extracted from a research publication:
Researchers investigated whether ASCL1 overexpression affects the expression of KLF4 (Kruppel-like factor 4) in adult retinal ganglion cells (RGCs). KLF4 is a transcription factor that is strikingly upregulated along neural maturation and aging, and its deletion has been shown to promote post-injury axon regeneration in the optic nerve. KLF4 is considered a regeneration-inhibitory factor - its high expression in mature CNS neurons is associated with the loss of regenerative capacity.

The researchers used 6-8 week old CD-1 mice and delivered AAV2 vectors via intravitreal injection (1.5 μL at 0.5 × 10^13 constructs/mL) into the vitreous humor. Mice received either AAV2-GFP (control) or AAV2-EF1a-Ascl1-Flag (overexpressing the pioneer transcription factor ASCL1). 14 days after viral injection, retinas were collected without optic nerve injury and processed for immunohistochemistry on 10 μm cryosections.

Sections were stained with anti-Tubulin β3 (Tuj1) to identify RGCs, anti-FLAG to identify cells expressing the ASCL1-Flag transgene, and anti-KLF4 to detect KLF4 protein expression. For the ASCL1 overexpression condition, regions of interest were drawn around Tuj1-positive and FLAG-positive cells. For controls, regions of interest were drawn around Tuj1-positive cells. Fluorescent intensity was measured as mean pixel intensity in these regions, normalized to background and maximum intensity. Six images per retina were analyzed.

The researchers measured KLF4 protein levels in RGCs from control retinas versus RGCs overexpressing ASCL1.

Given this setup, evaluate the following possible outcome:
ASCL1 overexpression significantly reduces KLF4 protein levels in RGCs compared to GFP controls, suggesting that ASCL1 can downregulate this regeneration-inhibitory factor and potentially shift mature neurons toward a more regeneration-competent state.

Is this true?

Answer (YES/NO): NO